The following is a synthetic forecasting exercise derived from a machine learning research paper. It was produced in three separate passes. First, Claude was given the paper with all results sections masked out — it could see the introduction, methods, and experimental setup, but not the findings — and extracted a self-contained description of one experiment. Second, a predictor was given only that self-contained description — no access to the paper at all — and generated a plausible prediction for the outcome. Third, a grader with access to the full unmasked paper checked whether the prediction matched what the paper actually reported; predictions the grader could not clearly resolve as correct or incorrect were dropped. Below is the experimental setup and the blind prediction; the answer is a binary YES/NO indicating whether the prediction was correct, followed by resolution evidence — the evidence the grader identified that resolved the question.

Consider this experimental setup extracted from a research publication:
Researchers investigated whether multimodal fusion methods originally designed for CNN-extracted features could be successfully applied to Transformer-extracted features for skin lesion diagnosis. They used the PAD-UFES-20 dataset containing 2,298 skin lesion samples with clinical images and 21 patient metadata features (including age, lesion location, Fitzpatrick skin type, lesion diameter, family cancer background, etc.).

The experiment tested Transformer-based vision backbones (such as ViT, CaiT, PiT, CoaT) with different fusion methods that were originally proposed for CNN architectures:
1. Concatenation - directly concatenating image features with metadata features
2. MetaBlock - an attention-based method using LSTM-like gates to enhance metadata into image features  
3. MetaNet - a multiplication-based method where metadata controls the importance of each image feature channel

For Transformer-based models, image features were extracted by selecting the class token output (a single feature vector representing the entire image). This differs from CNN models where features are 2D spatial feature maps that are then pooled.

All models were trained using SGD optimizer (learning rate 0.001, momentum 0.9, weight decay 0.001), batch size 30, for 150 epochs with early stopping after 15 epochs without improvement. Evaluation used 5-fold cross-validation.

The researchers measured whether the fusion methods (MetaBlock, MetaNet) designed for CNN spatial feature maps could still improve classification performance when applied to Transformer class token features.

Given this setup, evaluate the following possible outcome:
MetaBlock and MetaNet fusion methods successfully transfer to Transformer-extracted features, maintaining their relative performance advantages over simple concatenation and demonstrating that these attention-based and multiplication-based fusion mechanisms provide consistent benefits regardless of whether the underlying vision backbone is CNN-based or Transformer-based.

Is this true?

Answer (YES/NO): NO